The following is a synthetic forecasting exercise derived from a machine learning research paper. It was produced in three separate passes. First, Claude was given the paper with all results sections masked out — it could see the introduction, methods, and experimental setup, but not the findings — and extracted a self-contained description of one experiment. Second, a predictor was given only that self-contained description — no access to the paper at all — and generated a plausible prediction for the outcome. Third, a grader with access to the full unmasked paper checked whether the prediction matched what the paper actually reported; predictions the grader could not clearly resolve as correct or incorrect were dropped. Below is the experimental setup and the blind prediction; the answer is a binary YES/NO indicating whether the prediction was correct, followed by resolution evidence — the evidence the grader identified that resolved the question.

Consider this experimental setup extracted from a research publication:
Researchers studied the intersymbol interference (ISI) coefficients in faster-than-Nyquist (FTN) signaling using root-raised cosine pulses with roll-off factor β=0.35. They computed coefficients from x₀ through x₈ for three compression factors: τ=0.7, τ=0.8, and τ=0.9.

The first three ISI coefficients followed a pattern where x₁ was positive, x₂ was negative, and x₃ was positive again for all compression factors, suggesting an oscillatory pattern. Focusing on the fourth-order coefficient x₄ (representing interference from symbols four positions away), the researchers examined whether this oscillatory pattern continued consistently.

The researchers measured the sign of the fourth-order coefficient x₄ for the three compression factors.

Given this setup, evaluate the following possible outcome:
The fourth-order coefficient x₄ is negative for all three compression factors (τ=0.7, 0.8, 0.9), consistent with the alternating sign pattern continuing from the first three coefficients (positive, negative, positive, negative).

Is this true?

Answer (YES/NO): NO